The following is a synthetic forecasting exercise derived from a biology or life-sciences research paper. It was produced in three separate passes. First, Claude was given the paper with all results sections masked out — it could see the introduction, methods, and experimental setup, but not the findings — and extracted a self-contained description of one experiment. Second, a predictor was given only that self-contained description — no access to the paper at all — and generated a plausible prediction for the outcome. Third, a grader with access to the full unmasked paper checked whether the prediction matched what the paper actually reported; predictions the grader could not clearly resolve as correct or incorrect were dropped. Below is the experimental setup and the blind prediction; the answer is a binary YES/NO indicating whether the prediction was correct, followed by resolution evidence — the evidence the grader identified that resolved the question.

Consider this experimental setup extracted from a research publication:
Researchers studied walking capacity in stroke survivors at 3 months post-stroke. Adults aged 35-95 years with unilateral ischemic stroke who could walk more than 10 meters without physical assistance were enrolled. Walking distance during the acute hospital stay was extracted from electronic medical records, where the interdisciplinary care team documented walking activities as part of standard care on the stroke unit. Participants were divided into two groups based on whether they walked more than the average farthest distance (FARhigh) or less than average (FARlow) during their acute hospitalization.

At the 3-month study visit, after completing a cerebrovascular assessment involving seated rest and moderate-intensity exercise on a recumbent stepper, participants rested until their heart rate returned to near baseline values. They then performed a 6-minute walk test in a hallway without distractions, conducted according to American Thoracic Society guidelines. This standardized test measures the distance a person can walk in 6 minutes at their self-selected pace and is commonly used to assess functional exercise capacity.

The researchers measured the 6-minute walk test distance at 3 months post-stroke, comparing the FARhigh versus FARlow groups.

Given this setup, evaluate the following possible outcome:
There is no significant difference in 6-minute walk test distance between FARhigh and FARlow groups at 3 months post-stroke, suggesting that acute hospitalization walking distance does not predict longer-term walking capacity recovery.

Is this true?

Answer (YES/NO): YES